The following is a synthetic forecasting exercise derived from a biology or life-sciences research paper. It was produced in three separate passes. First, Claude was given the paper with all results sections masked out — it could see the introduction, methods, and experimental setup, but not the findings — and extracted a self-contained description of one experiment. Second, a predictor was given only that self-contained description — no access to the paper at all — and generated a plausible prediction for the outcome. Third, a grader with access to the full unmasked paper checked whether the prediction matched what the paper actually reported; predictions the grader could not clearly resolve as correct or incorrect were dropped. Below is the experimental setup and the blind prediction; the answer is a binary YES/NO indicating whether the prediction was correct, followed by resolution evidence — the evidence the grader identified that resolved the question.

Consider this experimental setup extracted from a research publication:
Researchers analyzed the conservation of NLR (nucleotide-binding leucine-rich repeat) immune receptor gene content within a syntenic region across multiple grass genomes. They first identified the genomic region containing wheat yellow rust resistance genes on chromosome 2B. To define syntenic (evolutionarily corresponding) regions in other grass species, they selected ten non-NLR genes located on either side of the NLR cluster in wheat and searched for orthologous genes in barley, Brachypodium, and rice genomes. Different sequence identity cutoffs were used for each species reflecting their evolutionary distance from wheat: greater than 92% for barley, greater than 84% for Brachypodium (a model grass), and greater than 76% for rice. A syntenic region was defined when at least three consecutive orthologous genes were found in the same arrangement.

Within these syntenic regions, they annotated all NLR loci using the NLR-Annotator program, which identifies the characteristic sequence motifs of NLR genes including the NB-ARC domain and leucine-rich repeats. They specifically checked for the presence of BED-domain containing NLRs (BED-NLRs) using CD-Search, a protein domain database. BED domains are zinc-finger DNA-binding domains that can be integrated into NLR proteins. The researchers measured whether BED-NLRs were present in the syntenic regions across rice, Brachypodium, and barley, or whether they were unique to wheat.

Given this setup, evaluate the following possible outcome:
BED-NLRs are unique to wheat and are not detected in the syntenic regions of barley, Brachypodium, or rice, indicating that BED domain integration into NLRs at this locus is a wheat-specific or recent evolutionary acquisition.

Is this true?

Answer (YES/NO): NO